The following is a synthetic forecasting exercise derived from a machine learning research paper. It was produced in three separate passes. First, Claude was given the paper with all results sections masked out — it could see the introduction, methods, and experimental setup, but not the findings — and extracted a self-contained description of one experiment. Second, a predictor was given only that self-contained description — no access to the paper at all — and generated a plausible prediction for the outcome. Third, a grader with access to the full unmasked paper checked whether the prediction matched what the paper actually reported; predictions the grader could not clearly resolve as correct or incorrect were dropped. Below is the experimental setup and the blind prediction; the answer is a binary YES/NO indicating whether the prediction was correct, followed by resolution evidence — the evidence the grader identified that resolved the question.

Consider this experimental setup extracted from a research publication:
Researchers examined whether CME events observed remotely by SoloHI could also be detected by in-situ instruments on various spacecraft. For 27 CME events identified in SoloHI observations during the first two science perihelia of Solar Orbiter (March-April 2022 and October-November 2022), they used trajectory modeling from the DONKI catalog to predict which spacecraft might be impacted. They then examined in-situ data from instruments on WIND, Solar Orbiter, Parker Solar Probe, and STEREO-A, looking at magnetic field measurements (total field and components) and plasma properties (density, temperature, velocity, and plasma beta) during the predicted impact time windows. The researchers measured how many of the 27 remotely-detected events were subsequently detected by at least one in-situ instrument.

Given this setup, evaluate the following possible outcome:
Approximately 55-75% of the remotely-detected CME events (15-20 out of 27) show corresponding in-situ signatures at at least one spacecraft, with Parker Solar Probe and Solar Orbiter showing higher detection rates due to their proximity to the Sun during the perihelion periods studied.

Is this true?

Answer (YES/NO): NO